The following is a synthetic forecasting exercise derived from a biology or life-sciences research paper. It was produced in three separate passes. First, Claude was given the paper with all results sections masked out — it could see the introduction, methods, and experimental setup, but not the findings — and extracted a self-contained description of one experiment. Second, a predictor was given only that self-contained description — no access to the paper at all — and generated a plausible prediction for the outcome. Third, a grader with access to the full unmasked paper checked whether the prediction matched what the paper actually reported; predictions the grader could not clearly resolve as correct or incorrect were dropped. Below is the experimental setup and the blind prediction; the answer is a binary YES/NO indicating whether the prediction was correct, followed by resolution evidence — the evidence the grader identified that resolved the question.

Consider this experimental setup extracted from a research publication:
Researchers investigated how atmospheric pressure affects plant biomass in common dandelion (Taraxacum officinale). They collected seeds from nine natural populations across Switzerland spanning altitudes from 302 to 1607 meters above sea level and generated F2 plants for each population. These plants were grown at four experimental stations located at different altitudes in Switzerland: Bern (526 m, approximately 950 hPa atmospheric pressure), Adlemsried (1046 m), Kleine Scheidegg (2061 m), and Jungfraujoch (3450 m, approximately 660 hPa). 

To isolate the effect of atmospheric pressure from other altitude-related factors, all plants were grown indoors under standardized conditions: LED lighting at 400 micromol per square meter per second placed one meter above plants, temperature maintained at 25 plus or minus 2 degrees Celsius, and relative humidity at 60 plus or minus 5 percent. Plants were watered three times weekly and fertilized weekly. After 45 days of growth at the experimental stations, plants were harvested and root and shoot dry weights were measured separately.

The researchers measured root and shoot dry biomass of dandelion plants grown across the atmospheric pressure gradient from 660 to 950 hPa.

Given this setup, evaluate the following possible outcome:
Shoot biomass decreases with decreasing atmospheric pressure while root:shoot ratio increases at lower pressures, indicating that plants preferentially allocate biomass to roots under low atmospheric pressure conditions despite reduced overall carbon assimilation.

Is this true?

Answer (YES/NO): NO